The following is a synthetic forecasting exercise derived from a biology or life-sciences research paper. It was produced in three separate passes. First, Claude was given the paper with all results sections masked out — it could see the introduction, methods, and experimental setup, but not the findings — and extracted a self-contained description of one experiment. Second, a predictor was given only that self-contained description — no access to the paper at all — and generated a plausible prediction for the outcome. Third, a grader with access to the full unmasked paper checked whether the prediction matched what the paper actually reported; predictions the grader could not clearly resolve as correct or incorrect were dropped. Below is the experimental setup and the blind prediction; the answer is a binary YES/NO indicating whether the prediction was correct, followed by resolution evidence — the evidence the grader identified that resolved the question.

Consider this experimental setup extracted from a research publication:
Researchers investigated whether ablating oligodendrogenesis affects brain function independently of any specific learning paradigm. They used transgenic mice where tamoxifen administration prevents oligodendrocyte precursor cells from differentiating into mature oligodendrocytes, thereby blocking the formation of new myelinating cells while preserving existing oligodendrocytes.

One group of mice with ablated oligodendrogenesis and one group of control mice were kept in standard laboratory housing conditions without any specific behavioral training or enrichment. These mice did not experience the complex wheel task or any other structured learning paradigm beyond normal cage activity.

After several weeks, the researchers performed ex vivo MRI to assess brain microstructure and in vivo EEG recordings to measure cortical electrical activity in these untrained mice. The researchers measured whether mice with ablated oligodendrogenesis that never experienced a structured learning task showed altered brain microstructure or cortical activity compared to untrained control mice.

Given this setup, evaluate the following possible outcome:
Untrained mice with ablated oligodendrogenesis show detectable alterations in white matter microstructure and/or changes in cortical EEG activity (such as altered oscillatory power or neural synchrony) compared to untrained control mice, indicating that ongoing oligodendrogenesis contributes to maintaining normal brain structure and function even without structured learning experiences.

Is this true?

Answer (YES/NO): YES